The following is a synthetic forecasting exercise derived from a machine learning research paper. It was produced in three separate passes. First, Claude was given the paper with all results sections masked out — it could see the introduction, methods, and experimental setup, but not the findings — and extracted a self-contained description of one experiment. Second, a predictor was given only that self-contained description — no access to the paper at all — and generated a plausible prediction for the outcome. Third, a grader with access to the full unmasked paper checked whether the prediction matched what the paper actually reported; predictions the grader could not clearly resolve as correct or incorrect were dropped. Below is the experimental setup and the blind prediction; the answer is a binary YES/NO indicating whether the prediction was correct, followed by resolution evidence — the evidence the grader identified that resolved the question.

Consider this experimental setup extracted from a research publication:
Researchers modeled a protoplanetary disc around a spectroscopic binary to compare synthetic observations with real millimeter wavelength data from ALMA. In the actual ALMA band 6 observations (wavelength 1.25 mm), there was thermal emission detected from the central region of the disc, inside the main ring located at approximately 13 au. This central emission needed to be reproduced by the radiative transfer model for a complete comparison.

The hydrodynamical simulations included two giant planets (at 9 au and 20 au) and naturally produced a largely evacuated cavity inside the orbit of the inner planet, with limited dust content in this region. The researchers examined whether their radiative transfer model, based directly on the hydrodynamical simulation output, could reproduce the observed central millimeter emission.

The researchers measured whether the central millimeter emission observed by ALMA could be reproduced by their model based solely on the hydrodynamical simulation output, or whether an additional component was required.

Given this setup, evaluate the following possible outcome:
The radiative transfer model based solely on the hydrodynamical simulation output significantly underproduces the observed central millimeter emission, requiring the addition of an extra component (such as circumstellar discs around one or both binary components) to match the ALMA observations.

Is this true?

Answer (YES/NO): YES